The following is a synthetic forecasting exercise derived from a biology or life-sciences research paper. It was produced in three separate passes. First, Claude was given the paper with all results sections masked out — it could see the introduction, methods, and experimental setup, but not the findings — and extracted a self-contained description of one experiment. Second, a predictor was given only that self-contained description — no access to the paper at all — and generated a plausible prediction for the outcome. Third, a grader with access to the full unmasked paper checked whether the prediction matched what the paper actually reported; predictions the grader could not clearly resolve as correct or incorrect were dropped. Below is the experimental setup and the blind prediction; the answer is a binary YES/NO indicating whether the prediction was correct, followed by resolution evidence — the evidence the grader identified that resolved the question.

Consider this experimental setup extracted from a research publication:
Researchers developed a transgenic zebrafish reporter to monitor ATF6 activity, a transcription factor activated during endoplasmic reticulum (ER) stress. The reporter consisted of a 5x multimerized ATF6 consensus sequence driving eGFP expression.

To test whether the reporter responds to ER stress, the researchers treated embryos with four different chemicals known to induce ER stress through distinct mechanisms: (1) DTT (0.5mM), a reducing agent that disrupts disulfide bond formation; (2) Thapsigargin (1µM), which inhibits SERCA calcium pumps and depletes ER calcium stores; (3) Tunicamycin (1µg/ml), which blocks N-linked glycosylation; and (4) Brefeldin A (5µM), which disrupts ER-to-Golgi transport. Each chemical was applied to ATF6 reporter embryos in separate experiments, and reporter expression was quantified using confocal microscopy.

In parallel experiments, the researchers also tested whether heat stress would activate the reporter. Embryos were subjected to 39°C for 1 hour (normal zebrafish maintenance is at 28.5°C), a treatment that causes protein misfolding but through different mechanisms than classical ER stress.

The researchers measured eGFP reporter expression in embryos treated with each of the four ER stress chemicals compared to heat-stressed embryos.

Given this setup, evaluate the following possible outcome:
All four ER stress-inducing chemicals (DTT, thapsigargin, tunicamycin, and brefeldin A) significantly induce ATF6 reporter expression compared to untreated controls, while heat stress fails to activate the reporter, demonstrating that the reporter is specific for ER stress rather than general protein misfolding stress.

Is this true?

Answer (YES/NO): NO